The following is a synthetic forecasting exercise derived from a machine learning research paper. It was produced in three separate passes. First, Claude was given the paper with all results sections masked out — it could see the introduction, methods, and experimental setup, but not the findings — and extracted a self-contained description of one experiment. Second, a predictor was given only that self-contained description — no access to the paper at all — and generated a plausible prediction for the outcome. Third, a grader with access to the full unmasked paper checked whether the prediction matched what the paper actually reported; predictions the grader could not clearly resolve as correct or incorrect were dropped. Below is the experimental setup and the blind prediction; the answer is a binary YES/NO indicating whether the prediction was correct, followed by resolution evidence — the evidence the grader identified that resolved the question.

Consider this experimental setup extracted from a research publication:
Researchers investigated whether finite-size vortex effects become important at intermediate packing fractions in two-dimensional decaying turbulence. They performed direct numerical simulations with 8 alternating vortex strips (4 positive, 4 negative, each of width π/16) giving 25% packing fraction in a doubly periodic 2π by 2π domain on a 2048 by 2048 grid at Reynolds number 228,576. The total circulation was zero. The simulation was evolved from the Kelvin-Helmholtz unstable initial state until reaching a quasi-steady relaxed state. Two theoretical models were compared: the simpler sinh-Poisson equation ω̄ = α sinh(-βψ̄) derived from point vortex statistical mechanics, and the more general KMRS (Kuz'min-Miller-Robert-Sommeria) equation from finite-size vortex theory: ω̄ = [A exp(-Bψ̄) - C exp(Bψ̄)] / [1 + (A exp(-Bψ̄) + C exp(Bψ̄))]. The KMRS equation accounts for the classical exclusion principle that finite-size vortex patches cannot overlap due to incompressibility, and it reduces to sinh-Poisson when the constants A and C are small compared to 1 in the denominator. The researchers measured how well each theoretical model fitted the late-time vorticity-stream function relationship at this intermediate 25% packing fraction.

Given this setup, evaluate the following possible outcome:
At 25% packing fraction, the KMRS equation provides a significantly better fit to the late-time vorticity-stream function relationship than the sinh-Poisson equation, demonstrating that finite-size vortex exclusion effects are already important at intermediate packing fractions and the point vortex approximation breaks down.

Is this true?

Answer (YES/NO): NO